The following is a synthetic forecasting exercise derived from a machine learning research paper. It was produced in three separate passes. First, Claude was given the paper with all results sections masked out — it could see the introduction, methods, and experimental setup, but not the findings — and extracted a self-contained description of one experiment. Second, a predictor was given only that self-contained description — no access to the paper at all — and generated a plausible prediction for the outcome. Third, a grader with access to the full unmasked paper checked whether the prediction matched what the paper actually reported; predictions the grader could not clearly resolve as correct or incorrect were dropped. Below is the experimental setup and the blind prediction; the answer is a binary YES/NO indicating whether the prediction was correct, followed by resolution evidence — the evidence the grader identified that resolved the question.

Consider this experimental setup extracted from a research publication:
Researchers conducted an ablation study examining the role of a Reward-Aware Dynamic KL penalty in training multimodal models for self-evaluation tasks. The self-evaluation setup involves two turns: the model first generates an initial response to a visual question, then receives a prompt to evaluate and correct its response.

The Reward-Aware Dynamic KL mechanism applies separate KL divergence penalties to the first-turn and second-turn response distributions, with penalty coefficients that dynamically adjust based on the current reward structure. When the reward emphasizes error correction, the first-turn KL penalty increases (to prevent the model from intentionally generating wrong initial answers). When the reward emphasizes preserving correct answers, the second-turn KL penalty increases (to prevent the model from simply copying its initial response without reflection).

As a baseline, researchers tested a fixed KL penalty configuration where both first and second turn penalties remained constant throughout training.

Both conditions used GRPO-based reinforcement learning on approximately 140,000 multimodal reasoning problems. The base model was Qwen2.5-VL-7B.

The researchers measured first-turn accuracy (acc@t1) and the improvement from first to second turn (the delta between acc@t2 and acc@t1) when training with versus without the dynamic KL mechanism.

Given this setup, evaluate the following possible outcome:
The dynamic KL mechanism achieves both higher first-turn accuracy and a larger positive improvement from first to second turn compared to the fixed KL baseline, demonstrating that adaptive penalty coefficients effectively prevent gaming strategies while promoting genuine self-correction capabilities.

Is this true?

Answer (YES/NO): YES